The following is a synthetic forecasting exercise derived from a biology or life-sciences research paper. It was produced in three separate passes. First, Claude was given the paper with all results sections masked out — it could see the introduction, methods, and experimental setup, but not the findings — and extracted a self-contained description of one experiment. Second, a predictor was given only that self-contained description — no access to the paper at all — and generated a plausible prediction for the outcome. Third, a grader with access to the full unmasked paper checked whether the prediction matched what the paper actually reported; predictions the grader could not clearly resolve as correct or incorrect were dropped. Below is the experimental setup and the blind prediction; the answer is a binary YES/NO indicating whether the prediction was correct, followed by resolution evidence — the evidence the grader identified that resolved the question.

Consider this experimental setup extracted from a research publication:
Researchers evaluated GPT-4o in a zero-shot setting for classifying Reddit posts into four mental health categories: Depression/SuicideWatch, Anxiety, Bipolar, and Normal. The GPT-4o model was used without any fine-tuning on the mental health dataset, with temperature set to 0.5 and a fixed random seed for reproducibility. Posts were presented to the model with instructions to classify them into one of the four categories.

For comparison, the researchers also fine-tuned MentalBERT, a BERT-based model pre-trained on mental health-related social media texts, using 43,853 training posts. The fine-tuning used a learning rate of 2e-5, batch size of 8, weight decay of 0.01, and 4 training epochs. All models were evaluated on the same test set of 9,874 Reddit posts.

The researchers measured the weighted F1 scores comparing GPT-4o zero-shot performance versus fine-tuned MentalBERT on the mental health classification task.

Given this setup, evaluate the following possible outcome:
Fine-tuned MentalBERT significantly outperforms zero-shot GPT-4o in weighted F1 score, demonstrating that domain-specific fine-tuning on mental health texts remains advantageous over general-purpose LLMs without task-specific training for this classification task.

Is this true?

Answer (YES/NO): NO